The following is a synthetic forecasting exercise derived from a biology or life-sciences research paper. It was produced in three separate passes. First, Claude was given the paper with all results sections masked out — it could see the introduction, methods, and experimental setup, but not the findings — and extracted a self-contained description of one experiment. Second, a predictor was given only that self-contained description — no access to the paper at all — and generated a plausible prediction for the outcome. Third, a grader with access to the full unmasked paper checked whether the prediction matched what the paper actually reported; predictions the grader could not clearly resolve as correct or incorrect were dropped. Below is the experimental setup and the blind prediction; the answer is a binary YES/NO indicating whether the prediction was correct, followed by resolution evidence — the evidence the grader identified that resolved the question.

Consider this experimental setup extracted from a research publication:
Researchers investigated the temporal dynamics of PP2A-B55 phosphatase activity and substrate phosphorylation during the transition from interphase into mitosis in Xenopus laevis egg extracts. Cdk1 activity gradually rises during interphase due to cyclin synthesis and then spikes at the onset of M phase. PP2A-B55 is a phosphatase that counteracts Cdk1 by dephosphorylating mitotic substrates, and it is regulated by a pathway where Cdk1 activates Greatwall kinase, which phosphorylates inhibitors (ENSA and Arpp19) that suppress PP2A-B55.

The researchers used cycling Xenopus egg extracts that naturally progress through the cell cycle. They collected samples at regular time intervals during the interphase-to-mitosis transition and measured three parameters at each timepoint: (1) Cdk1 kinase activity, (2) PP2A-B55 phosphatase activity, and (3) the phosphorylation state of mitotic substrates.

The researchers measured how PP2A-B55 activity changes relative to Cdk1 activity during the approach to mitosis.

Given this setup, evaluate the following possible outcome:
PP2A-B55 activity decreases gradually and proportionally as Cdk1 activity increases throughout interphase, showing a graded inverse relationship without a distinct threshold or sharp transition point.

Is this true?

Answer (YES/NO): NO